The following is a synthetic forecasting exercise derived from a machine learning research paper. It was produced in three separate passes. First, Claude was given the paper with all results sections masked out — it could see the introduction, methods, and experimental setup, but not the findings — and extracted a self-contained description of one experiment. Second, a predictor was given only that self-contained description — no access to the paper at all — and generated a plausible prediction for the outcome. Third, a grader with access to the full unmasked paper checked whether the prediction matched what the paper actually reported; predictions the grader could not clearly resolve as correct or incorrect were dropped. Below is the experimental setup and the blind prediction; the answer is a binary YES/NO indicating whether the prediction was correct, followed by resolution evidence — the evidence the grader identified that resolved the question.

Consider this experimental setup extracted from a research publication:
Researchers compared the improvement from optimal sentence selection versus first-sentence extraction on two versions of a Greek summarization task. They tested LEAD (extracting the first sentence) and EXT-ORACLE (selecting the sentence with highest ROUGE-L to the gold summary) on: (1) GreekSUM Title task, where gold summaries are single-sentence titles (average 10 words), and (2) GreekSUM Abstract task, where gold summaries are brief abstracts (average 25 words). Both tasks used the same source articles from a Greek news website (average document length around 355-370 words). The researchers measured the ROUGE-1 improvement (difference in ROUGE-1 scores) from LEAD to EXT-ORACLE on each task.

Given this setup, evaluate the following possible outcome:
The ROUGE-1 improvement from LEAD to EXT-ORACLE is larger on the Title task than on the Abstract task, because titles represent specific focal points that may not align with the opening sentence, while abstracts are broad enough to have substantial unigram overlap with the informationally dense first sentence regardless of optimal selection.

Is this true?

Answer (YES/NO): NO